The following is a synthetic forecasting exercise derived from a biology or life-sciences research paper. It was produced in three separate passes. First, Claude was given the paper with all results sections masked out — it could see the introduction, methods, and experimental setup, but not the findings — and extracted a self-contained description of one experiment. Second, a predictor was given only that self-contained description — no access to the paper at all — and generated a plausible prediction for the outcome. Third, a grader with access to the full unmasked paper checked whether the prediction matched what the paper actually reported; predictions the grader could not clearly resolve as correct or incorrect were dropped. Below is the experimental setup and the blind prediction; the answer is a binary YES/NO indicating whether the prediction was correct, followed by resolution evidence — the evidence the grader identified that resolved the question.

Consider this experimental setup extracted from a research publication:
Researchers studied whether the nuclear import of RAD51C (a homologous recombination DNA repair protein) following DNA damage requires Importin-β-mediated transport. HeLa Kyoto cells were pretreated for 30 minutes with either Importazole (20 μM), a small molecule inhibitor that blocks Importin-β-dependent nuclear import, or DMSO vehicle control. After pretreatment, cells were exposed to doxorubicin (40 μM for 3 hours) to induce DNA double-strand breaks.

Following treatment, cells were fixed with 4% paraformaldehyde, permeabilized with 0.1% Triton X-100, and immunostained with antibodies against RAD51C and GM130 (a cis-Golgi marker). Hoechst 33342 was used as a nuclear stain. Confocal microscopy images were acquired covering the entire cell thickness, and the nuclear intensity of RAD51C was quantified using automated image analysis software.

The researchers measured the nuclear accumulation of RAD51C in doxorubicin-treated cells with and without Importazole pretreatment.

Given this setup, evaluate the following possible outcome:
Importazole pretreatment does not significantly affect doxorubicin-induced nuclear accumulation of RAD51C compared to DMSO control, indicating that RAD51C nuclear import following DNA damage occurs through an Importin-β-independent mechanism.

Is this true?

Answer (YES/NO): NO